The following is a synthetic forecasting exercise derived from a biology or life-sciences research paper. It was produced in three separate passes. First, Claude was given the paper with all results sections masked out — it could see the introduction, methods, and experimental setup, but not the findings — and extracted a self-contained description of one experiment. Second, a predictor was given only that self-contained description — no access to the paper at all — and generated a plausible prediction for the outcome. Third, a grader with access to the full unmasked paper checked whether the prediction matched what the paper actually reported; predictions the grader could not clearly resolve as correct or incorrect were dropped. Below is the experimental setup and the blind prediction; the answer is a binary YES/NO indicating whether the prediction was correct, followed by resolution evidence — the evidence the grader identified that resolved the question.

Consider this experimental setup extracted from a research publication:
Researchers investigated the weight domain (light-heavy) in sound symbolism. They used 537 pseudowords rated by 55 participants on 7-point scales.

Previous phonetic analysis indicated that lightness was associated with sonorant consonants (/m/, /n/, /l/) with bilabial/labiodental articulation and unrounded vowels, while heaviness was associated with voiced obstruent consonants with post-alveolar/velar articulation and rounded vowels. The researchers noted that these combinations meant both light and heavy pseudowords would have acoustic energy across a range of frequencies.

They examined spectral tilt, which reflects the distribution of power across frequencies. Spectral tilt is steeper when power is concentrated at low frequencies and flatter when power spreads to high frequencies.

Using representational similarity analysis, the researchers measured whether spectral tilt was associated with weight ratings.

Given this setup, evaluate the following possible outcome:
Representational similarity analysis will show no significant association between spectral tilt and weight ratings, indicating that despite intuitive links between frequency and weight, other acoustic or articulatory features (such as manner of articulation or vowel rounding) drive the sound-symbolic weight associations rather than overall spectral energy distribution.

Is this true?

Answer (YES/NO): NO